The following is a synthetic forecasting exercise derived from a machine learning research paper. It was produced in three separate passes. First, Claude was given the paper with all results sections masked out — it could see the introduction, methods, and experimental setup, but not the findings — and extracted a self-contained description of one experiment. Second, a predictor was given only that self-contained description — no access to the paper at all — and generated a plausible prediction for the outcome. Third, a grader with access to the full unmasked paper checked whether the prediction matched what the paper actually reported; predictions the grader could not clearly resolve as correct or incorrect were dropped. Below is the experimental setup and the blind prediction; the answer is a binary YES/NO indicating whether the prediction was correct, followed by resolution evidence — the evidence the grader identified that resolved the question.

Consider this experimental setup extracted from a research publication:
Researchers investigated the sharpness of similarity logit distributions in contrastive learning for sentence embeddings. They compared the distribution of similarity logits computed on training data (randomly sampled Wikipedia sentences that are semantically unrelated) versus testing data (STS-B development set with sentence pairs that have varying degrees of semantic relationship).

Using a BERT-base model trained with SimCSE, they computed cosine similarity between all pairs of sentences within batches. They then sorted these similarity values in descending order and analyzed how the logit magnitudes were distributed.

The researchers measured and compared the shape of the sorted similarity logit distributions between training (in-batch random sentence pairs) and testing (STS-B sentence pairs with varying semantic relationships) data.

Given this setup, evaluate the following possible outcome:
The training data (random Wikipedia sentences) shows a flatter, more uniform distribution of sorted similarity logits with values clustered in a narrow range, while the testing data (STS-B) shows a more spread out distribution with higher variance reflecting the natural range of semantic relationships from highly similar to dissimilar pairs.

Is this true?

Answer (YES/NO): NO